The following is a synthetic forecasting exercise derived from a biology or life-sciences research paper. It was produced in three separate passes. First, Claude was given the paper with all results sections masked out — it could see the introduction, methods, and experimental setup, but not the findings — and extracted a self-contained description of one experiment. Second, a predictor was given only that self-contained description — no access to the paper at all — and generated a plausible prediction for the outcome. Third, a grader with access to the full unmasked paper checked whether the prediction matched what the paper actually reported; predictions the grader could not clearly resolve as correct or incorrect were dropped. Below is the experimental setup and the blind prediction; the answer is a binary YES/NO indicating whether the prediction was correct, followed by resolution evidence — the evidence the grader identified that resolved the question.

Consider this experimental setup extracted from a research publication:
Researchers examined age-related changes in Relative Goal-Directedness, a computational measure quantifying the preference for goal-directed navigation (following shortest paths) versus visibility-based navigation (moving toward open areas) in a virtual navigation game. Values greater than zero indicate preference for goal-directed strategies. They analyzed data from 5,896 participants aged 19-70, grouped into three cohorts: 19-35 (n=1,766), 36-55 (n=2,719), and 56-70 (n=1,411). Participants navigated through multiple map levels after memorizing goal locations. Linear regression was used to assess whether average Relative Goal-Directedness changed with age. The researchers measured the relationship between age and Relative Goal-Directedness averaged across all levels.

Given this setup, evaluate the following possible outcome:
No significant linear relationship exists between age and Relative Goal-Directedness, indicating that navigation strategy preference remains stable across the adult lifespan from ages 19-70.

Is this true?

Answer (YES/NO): NO